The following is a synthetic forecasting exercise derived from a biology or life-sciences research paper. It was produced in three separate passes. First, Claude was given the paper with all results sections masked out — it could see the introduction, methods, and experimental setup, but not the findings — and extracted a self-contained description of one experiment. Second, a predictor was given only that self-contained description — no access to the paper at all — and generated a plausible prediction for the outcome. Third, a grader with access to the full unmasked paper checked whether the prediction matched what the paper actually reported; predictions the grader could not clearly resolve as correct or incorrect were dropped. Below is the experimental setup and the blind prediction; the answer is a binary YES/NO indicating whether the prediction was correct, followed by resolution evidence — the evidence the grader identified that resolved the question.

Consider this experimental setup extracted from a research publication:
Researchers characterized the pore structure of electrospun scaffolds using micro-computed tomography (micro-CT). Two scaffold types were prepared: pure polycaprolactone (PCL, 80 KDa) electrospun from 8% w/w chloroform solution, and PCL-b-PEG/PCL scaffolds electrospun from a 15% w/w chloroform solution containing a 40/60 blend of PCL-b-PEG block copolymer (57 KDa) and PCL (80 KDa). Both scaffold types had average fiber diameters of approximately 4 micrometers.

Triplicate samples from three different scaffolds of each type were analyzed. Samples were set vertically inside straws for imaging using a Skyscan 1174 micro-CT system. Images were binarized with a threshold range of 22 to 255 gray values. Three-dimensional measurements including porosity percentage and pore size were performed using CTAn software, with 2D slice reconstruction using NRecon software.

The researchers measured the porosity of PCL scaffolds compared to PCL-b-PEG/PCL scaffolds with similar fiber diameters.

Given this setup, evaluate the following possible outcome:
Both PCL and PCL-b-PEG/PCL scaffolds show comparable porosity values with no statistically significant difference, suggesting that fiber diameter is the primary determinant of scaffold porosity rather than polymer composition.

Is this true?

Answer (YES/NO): NO